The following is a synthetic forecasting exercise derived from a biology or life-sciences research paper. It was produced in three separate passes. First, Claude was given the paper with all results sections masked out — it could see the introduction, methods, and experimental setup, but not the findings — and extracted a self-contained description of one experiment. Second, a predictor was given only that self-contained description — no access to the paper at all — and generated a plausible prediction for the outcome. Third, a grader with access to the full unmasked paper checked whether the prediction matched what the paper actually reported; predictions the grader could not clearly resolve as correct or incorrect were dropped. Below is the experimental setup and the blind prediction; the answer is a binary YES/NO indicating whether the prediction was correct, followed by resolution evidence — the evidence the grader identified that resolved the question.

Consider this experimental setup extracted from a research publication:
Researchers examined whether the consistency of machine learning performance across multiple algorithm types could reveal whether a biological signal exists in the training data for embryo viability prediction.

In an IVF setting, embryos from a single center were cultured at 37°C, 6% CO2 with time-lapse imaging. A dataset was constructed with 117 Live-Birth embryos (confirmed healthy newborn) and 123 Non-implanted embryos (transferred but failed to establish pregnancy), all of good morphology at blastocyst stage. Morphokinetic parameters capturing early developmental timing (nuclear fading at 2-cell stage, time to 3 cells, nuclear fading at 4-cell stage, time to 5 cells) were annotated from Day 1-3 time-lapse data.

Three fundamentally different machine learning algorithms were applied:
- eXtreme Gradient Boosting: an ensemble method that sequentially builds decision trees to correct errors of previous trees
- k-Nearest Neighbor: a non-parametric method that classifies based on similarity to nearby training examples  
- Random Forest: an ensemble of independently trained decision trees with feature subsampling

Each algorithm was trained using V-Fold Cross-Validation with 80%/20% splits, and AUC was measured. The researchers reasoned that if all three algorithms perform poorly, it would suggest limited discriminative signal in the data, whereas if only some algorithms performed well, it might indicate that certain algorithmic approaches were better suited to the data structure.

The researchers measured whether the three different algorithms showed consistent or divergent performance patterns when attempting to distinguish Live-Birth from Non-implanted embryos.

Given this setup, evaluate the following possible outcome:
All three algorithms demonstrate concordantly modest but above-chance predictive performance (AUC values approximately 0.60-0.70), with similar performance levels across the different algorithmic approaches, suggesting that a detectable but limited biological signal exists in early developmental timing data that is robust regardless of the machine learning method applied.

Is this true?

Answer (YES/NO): NO